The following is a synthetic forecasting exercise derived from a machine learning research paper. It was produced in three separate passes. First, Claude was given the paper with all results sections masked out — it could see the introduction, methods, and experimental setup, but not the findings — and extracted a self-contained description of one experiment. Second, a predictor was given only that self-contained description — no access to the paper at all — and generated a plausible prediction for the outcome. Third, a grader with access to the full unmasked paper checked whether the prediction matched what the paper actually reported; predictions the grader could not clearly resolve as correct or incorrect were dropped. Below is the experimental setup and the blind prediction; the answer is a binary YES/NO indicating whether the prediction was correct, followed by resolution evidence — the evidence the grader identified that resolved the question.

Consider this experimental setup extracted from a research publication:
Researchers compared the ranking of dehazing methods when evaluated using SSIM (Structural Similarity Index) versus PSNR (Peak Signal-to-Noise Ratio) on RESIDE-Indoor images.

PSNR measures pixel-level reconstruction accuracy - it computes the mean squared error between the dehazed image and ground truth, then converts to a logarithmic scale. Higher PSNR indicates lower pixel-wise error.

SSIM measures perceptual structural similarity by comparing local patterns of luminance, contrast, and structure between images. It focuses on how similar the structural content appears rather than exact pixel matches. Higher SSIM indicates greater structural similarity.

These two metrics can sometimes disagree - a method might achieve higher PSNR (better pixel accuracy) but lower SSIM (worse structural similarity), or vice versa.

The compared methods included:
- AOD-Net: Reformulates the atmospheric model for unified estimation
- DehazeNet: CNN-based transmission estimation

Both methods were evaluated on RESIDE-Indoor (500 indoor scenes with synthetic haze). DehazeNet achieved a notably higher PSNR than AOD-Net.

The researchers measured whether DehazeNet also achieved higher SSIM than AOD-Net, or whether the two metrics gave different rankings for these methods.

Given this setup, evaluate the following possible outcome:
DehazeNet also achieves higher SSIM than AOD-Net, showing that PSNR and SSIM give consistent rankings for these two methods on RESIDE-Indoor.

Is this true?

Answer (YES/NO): NO